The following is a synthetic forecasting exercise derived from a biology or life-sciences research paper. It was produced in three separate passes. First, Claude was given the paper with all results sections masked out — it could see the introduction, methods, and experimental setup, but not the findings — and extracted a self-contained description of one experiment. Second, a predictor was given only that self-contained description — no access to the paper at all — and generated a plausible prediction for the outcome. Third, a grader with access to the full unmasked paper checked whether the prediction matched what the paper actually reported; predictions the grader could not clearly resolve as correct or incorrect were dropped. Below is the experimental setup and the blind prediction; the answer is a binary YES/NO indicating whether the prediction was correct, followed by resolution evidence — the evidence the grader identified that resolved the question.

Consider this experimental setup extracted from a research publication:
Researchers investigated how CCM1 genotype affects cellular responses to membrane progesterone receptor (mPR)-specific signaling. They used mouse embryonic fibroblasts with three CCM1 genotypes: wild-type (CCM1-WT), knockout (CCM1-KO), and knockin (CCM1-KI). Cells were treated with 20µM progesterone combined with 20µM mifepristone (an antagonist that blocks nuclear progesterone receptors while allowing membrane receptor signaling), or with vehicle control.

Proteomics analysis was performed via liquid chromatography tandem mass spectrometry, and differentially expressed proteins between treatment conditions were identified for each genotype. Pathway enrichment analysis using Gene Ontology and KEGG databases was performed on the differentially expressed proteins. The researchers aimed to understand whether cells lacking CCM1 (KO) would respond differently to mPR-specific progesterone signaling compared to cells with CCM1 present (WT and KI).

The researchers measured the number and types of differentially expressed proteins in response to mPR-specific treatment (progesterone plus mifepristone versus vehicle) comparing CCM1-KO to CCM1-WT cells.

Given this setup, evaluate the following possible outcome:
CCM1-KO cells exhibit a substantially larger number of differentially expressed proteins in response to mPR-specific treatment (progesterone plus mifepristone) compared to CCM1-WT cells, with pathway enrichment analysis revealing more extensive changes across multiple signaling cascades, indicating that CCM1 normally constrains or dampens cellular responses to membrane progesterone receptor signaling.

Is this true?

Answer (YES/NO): NO